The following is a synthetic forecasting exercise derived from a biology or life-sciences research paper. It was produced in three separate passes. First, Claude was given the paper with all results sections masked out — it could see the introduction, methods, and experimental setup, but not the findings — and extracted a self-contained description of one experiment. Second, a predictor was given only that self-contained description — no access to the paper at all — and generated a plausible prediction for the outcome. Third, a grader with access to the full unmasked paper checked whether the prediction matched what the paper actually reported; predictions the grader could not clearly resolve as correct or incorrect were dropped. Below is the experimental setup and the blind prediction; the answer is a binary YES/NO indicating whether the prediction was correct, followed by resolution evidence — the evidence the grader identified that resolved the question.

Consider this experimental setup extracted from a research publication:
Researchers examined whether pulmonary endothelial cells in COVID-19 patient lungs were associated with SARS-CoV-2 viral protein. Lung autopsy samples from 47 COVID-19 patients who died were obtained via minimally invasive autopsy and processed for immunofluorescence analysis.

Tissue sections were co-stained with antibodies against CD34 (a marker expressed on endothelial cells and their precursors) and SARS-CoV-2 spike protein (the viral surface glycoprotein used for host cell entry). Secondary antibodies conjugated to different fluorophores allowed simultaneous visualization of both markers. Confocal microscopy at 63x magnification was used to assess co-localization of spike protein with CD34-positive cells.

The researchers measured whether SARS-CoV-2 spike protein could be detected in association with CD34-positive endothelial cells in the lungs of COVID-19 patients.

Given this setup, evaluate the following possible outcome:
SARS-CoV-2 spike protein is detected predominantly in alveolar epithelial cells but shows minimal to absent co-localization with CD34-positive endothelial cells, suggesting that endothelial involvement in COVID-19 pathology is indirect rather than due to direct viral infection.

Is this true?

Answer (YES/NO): NO